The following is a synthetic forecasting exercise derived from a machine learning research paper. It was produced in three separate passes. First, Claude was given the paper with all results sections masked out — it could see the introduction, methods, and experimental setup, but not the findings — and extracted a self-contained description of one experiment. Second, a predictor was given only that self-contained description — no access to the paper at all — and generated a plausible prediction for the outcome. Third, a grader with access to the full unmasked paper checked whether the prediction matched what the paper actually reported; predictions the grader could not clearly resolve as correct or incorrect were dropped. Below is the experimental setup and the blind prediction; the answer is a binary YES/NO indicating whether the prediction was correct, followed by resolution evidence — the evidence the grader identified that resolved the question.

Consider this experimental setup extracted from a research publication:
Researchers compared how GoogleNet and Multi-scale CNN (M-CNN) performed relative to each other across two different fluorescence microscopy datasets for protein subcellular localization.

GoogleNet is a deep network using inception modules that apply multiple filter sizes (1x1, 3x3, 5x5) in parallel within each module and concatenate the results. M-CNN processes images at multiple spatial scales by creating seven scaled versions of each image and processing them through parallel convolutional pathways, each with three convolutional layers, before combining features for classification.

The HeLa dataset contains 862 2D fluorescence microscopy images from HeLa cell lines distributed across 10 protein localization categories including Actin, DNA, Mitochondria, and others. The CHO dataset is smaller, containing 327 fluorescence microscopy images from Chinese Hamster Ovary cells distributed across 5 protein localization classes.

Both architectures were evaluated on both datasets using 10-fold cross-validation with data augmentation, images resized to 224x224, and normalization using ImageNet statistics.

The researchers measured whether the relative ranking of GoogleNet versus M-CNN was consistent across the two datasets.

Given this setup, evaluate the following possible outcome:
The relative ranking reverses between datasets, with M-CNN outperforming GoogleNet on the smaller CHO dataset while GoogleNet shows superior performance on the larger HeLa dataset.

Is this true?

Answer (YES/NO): YES